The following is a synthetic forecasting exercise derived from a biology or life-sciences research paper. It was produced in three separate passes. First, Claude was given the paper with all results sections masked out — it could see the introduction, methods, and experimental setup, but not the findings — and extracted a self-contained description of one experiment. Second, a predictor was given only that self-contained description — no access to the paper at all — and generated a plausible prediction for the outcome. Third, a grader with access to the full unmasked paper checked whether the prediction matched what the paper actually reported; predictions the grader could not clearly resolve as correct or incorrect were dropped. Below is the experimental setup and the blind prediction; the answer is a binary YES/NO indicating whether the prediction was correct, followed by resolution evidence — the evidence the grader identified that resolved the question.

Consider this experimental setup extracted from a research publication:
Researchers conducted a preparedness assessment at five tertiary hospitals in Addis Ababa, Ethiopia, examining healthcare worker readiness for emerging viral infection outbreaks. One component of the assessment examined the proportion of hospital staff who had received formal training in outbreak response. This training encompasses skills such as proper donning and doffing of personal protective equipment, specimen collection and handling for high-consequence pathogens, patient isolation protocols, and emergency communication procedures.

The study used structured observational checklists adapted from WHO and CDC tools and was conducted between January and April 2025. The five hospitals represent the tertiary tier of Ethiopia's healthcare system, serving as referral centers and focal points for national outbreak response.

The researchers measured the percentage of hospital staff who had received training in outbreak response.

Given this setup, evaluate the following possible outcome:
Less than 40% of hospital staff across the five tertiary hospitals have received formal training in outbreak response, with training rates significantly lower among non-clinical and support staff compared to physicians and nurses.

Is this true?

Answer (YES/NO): YES